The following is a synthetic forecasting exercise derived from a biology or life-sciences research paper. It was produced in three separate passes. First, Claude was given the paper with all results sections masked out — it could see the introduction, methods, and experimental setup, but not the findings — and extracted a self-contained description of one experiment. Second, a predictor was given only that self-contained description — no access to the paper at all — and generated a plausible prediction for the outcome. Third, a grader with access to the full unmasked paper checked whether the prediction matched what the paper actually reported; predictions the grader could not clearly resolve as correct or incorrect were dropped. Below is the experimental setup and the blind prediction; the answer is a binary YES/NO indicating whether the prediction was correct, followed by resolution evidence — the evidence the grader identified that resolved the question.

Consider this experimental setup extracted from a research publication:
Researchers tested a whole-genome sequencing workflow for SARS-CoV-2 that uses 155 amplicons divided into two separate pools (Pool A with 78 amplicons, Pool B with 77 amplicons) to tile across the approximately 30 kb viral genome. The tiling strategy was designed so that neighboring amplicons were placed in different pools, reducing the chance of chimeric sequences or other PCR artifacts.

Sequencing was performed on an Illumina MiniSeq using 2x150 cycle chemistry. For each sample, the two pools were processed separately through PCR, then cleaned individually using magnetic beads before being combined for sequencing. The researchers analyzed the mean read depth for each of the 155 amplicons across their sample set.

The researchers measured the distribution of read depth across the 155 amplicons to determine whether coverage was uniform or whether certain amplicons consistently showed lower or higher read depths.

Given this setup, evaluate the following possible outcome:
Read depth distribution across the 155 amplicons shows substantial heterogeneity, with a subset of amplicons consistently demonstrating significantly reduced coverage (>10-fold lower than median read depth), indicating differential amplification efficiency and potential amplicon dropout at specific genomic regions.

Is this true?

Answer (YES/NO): YES